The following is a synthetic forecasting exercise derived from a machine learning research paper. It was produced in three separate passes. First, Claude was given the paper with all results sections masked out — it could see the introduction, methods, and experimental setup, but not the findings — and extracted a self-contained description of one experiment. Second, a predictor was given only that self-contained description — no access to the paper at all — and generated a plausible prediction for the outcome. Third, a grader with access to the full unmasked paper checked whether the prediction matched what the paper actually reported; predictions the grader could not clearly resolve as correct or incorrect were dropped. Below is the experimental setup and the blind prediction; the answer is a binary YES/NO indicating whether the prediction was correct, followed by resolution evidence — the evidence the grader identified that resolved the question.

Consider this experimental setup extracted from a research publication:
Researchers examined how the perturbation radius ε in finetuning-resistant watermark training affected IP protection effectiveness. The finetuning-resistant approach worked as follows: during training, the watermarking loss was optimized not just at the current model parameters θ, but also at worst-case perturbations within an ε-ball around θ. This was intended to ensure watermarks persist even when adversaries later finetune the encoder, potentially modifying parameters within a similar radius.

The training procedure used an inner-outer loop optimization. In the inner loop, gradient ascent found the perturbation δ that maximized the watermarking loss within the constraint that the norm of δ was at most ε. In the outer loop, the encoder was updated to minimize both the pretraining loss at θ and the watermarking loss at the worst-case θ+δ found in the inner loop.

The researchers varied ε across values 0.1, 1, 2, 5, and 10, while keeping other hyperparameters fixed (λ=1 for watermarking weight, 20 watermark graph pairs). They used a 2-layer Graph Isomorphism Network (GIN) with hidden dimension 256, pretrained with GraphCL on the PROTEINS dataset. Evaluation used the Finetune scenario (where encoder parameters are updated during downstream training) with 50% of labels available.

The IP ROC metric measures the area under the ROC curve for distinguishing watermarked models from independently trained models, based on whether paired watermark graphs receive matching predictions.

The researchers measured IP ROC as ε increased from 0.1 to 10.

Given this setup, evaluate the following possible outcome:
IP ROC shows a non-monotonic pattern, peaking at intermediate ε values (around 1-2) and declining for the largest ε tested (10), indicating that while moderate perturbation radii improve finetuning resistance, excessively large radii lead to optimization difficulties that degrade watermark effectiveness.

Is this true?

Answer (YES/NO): NO